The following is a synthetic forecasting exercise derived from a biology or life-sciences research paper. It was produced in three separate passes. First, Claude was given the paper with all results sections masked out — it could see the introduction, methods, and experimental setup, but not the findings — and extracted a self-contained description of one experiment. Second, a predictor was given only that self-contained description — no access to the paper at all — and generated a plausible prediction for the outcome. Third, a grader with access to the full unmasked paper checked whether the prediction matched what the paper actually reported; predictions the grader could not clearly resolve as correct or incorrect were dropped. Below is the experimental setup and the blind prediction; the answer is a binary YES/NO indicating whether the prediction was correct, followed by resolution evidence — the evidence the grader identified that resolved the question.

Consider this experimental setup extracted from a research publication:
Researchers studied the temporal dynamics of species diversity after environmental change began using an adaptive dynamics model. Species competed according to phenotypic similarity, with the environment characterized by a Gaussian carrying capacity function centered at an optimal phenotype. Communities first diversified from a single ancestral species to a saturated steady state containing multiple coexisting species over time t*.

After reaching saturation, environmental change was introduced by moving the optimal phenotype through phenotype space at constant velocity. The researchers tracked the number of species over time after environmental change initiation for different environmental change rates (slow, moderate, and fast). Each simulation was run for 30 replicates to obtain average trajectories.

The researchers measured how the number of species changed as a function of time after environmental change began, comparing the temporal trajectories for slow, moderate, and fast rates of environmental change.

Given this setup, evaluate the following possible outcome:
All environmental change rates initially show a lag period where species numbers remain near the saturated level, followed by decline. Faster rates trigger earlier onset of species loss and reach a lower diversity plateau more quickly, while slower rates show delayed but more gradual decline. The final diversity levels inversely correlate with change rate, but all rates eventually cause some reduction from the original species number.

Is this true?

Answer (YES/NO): NO